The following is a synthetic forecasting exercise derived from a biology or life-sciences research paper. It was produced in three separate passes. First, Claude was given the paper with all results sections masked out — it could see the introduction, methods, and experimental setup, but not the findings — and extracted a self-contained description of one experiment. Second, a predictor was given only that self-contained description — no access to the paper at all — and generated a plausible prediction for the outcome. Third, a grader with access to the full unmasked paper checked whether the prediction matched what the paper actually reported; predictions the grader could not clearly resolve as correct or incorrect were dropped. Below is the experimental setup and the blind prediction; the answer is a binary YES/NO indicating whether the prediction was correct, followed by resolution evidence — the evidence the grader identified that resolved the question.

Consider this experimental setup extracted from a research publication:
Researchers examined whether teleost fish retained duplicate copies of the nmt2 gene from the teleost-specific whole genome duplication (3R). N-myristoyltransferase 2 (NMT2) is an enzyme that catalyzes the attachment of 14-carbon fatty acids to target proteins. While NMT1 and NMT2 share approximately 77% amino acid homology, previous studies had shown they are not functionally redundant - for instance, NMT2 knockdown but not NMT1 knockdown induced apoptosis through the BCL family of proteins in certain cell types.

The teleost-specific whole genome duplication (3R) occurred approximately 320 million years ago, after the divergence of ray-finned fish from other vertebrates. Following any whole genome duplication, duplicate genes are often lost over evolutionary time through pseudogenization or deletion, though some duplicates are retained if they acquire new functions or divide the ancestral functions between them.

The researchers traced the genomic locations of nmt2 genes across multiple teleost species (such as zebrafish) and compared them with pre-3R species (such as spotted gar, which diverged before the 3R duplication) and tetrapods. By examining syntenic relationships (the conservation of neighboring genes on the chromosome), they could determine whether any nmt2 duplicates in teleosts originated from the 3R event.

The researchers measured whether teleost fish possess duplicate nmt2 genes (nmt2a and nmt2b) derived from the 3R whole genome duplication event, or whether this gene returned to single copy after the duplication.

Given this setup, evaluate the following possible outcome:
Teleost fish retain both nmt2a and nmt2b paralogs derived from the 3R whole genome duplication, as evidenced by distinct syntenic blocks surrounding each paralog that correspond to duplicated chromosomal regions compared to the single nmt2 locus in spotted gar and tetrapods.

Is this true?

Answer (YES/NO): NO